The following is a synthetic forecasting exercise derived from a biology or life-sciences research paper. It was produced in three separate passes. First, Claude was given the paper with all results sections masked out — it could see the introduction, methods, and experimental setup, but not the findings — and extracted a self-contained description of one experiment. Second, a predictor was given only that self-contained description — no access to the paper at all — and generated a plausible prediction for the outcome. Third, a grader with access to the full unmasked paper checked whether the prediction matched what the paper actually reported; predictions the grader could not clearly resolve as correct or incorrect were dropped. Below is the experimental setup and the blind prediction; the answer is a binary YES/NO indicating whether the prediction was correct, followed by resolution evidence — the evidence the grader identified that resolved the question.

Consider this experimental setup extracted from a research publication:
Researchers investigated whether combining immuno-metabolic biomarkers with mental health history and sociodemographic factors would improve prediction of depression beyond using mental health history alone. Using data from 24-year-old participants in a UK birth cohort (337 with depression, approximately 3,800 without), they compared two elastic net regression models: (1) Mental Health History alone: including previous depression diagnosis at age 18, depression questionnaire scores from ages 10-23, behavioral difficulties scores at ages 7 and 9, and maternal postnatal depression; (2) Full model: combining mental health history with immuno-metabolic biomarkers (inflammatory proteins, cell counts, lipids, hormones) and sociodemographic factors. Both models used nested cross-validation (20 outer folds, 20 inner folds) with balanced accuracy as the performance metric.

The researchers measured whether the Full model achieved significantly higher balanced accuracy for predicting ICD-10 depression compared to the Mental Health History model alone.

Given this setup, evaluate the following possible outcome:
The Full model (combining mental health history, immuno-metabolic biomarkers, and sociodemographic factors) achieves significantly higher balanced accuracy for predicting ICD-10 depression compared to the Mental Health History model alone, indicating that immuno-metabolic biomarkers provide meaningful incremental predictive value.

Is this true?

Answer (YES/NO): NO